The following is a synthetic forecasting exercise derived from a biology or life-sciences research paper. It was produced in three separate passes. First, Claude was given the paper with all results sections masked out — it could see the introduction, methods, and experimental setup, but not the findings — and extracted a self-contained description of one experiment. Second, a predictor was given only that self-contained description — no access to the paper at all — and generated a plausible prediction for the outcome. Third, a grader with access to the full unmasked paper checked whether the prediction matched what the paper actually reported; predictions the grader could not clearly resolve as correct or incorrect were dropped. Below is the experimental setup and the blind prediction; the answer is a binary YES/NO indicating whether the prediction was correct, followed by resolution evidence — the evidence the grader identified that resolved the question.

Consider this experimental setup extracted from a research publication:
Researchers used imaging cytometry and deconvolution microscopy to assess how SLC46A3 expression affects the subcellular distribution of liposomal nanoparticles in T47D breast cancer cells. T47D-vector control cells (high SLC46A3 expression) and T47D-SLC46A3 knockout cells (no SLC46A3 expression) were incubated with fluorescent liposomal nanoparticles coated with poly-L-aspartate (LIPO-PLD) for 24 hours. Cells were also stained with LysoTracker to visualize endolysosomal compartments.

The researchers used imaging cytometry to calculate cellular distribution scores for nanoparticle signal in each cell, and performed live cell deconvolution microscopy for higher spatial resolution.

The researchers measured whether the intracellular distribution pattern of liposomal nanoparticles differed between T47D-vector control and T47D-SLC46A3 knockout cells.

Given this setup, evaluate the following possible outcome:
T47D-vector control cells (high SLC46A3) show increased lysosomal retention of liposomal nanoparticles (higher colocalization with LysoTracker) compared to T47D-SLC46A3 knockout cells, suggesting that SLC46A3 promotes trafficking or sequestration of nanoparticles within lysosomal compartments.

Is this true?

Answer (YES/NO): NO